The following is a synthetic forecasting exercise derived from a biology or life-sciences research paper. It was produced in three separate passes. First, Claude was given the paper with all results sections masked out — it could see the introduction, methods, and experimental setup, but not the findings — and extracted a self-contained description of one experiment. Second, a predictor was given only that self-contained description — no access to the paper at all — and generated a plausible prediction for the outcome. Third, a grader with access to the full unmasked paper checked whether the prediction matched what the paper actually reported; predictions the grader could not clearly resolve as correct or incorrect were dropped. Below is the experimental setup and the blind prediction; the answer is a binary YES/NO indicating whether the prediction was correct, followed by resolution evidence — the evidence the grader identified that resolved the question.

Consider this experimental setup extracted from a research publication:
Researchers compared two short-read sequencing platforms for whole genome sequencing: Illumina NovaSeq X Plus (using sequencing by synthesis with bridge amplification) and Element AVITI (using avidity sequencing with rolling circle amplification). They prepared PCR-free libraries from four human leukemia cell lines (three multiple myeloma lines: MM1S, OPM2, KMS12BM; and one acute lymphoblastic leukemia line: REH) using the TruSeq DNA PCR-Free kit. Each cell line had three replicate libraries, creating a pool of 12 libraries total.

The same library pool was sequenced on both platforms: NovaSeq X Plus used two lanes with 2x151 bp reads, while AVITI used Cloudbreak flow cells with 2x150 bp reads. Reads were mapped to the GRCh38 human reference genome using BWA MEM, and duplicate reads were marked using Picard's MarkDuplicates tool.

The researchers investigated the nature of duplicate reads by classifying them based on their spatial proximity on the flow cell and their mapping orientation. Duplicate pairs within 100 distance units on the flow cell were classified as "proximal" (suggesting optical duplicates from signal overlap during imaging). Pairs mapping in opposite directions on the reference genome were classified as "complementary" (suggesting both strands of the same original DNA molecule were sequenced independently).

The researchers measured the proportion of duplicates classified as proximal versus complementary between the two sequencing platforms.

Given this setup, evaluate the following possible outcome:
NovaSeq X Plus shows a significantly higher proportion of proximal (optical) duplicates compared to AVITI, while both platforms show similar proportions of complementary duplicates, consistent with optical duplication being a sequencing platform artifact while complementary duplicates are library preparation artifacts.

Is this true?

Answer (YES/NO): NO